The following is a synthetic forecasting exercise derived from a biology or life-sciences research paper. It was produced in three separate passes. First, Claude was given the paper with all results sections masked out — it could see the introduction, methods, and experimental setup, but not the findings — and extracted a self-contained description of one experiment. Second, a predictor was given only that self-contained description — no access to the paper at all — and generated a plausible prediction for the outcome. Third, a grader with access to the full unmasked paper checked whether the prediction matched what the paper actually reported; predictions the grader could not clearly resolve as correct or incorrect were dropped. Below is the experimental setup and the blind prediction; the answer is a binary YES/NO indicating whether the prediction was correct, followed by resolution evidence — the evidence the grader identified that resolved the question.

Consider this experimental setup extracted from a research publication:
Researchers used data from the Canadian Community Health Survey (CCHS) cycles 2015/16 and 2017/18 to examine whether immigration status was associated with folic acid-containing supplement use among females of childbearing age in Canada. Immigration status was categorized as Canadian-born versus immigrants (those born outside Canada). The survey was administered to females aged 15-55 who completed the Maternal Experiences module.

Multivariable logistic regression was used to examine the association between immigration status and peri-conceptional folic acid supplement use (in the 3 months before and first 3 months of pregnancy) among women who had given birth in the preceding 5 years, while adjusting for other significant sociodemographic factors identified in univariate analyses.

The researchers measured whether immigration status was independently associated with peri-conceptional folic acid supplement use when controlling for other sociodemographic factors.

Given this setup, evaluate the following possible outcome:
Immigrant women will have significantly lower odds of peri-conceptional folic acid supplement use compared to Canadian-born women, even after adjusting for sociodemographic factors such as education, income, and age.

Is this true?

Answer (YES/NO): NO